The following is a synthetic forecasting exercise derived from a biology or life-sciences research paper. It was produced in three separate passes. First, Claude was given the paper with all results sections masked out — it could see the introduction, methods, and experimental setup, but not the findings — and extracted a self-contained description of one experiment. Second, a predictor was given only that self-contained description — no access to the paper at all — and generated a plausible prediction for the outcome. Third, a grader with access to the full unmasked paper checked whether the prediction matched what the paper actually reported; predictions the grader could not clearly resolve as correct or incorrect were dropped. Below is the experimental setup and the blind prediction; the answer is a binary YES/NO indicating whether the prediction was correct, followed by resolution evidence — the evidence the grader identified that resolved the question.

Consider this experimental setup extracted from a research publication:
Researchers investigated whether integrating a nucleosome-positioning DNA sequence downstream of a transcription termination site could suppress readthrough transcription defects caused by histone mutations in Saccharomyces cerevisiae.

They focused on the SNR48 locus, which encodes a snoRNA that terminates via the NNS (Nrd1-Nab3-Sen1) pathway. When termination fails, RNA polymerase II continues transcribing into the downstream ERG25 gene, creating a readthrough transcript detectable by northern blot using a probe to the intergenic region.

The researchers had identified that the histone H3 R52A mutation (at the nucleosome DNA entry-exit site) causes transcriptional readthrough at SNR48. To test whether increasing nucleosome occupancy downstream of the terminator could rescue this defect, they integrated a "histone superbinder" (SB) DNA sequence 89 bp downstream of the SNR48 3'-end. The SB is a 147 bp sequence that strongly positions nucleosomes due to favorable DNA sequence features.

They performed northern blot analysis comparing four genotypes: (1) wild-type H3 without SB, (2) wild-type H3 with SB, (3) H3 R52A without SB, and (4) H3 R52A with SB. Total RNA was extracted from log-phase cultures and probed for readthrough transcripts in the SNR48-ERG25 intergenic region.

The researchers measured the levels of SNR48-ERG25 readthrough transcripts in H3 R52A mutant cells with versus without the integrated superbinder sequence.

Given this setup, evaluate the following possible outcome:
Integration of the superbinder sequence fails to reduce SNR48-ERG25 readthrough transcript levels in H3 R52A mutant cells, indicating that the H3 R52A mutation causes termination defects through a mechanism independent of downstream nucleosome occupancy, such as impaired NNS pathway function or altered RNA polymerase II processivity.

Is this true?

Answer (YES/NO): NO